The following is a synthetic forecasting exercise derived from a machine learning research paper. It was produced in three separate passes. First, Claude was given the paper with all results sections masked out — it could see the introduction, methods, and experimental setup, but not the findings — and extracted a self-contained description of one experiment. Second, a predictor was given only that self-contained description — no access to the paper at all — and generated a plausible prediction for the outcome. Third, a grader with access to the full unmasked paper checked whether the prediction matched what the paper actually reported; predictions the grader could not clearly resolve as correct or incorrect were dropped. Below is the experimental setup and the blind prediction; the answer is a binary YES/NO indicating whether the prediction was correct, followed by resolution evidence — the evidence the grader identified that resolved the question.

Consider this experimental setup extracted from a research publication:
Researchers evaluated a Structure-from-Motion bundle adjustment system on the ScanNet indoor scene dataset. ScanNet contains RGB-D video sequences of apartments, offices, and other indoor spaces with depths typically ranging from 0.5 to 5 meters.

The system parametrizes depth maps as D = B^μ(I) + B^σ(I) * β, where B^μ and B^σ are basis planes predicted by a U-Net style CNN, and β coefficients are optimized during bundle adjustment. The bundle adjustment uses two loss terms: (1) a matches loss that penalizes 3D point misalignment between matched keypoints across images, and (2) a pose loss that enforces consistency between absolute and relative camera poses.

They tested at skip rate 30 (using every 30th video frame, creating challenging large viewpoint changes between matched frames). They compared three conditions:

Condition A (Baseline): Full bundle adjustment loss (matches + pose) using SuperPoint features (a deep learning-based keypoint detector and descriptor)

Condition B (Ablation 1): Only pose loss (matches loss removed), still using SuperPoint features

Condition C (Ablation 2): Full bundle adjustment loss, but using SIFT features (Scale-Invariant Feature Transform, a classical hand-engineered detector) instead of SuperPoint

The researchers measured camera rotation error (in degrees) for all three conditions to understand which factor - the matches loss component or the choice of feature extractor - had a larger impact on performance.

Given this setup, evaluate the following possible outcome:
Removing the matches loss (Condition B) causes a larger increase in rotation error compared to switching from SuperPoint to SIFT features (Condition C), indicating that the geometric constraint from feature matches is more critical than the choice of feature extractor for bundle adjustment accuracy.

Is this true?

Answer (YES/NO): YES